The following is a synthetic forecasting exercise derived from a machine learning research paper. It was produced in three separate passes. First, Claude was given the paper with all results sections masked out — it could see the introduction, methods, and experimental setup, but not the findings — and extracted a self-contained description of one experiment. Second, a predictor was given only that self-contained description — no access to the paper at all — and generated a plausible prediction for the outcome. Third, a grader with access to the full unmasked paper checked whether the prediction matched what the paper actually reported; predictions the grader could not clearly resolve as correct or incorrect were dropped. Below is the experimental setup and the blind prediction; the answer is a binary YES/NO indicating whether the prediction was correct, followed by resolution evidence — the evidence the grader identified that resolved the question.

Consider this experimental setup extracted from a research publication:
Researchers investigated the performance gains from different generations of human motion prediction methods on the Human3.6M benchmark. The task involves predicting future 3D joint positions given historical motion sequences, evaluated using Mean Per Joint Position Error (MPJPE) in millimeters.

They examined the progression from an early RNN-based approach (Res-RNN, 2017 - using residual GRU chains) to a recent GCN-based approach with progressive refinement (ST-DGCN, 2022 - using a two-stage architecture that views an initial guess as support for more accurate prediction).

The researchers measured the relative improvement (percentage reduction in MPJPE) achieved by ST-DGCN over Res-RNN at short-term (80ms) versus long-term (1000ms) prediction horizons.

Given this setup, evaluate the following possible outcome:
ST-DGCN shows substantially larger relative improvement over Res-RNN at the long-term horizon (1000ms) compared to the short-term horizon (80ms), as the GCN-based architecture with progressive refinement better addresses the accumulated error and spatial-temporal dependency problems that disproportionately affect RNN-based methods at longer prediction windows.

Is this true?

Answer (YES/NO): NO